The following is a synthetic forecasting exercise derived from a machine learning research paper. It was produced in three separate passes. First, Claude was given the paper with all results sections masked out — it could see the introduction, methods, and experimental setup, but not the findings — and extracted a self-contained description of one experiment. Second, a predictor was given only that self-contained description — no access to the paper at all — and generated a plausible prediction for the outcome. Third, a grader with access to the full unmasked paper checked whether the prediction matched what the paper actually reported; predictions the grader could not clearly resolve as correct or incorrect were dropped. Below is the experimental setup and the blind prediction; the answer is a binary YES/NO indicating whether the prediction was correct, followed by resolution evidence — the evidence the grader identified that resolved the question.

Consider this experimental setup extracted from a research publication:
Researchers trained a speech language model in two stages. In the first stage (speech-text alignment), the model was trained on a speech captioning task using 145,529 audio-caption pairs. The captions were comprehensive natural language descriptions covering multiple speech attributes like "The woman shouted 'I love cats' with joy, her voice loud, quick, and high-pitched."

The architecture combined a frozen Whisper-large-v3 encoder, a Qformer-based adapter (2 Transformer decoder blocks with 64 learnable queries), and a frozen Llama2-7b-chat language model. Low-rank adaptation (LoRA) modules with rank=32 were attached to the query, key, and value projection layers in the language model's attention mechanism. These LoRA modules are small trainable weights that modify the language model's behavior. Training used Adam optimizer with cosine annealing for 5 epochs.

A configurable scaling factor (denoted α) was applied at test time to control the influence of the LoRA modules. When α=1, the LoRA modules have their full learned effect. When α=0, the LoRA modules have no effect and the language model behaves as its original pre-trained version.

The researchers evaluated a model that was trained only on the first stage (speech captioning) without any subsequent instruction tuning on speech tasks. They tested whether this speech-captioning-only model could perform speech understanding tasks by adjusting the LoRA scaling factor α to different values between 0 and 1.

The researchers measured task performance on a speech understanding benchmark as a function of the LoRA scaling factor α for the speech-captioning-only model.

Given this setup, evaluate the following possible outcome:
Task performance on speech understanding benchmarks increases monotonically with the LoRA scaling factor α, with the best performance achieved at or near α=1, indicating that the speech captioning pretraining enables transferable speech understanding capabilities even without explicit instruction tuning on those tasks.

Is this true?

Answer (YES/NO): NO